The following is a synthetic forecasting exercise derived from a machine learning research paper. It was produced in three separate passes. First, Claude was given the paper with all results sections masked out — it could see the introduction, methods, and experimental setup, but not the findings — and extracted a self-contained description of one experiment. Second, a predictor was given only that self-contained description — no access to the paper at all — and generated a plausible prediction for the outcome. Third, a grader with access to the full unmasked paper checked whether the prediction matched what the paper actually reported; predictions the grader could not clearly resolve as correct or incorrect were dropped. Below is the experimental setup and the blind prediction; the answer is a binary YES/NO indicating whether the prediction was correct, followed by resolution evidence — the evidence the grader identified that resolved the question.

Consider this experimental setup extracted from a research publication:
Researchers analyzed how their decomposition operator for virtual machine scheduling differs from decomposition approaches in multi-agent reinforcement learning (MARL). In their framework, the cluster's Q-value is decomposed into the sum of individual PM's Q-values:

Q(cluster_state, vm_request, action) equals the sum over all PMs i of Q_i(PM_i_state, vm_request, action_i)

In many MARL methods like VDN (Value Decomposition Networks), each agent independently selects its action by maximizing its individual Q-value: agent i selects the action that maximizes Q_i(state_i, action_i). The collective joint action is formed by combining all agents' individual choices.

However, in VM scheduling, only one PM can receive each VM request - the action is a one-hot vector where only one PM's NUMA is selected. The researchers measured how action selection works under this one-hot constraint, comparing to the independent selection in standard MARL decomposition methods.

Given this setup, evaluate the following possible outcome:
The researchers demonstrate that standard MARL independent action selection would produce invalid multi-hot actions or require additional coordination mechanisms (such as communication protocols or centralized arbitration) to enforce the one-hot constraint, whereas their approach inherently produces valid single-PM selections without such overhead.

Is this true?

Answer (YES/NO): NO